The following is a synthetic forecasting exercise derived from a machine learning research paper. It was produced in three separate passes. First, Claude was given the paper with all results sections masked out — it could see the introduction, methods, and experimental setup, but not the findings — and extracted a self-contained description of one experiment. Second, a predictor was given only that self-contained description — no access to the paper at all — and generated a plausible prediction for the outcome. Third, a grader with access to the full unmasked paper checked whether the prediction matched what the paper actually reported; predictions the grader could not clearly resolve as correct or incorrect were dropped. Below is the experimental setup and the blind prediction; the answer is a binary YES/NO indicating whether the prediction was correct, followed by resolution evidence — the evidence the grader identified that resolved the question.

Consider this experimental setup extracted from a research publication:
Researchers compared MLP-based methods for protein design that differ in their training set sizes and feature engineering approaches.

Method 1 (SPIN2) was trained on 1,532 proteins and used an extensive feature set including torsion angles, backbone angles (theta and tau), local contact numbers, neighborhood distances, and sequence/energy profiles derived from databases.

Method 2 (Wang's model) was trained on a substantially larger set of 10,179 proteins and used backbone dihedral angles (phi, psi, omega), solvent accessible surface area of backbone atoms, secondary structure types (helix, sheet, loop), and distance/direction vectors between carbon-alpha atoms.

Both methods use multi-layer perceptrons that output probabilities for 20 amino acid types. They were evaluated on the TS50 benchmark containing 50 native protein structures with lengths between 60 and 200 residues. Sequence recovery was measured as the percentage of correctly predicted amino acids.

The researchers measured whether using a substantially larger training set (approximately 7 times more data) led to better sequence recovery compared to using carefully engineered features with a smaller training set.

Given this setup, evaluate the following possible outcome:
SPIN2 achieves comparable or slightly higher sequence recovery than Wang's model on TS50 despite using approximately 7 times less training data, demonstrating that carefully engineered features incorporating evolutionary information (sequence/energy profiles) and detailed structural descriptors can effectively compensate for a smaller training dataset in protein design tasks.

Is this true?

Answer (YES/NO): YES